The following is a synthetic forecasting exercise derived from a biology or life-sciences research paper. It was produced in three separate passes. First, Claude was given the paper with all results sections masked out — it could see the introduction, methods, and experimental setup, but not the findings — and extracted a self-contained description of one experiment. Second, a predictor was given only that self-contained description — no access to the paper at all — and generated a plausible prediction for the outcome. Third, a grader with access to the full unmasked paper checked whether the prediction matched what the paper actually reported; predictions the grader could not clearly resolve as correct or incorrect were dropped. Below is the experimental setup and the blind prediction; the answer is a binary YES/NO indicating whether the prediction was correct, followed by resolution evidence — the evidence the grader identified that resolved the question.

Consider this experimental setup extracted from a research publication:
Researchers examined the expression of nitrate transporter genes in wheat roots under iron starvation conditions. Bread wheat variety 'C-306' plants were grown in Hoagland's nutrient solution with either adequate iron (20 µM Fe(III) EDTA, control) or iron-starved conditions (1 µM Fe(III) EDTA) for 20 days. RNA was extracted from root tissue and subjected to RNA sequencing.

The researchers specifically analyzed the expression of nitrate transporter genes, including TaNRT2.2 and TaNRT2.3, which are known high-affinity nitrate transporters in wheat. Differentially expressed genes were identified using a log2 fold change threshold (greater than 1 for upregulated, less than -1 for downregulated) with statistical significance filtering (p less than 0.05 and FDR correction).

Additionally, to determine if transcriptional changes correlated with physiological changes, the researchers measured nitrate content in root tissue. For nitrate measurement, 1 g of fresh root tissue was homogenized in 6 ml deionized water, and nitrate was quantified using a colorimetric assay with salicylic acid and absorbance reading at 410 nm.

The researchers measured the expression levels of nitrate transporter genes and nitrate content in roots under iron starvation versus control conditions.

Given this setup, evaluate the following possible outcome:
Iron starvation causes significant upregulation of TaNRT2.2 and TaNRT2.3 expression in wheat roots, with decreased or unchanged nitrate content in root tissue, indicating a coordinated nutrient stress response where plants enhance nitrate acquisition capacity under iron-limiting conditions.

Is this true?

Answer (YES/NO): NO